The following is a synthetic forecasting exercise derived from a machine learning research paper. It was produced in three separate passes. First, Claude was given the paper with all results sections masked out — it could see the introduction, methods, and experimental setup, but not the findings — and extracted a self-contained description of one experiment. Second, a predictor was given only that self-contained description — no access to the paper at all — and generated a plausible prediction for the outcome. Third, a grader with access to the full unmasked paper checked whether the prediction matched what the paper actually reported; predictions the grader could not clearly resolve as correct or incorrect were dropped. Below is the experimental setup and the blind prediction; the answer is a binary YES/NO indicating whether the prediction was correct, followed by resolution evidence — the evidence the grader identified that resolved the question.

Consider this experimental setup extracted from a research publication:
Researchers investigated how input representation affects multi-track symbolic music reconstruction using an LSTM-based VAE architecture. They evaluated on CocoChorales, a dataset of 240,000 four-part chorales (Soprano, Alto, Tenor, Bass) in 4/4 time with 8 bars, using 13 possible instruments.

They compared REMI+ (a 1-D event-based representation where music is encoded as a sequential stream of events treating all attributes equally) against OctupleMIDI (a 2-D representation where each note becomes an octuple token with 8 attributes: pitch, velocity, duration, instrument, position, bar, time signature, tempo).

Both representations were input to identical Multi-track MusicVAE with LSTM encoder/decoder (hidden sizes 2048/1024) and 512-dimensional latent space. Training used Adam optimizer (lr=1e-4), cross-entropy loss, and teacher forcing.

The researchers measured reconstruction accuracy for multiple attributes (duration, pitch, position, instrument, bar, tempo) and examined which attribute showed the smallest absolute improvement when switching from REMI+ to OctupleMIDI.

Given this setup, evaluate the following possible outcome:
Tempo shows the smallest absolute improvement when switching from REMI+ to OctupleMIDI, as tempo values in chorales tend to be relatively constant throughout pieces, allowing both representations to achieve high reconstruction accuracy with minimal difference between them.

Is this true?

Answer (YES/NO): NO